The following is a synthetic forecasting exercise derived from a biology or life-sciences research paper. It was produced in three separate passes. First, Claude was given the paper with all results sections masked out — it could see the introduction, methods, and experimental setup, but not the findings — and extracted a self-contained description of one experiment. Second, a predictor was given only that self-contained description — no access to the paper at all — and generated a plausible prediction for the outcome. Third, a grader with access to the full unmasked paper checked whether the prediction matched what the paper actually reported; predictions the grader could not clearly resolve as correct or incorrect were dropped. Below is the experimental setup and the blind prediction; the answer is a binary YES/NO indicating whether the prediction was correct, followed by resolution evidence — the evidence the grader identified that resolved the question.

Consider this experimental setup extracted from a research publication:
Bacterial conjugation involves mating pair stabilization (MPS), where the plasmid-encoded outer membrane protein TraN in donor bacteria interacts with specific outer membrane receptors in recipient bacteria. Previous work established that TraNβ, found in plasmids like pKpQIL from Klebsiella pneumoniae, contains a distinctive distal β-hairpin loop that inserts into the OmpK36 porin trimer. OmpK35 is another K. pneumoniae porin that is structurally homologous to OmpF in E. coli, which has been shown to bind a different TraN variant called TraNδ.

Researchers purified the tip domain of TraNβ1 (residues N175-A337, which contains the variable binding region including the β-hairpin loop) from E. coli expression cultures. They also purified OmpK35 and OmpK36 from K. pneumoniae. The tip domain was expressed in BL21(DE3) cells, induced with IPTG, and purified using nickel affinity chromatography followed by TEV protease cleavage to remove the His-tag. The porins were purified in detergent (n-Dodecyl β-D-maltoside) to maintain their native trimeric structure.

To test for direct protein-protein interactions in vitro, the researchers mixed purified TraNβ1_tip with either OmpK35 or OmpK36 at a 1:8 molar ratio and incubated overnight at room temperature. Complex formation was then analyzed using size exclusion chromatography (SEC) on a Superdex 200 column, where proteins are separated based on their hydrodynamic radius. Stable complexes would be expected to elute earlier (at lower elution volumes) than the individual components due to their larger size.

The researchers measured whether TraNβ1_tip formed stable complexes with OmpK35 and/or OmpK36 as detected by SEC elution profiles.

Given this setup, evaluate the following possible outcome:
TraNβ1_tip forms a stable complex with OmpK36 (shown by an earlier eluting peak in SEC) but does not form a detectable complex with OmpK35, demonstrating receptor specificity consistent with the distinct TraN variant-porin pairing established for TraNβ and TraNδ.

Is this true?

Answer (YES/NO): NO